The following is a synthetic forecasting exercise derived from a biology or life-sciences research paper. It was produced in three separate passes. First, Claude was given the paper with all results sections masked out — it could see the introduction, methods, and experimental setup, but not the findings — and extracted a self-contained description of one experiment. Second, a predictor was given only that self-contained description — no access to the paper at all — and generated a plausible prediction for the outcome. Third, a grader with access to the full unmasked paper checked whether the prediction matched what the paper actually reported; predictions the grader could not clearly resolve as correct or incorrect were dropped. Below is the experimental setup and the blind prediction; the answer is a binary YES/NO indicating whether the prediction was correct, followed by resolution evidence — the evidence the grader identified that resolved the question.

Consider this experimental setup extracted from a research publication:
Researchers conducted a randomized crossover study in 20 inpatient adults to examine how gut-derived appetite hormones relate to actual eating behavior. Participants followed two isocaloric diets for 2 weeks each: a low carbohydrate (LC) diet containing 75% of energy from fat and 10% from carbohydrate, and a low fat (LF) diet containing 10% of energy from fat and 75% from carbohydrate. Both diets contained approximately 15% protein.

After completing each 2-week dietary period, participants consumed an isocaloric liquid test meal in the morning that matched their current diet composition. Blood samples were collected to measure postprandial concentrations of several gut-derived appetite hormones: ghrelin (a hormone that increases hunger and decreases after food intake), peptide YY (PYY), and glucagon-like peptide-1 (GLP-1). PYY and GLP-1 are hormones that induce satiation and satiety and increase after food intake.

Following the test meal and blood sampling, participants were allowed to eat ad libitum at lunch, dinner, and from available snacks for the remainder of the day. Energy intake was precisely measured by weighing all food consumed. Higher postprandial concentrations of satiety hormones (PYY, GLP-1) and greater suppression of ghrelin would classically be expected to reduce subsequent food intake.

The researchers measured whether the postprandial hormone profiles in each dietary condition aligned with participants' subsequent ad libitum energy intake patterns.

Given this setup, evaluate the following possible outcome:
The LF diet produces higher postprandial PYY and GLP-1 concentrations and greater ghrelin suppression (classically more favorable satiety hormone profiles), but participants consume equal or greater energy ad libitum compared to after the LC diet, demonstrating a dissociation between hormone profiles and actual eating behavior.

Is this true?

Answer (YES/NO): NO